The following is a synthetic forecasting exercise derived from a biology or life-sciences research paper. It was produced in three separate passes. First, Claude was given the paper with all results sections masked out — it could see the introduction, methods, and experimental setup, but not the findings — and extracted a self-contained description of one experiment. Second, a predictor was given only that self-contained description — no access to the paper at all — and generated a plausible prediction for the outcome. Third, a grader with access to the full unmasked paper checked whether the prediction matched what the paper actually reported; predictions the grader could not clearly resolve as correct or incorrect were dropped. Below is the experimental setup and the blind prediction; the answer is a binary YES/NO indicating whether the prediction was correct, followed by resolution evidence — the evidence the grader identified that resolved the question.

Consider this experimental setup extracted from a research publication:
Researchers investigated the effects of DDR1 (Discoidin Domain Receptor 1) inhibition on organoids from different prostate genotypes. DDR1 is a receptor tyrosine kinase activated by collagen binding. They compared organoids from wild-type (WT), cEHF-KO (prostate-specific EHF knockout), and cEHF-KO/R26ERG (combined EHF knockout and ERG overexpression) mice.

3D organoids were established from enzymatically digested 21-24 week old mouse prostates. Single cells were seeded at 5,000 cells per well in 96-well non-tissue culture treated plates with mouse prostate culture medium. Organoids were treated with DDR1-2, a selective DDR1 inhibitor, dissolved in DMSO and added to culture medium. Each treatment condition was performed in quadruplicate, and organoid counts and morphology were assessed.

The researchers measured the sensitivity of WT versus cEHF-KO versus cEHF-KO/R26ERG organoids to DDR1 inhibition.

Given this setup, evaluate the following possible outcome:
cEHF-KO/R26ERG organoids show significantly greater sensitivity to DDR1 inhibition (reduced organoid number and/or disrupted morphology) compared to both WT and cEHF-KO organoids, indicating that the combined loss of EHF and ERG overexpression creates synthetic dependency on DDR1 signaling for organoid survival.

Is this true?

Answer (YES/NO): NO